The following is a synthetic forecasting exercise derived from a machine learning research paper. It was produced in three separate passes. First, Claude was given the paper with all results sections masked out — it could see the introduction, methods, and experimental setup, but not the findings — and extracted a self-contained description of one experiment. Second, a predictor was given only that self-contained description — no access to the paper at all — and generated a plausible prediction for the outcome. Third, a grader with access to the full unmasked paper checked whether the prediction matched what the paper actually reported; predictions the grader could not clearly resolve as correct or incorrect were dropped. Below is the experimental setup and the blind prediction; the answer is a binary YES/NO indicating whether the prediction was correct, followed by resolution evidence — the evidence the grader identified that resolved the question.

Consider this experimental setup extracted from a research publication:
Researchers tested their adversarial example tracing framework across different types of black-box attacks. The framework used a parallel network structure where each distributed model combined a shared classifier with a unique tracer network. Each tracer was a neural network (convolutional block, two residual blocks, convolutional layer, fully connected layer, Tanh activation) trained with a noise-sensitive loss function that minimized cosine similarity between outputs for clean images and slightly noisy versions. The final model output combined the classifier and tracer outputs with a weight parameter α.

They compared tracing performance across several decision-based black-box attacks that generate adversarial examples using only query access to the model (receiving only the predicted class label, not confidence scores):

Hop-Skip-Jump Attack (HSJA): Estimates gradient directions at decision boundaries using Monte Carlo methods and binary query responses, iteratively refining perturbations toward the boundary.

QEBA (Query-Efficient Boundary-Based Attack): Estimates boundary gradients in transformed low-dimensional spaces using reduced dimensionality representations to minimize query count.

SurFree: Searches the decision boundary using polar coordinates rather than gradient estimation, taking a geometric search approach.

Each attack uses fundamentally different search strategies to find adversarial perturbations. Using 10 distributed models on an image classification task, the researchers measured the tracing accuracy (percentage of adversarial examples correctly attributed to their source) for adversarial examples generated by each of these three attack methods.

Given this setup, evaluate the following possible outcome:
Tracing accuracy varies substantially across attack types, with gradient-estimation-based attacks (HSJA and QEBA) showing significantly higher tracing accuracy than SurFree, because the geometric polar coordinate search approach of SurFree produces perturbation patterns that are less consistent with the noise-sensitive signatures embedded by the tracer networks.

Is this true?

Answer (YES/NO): YES